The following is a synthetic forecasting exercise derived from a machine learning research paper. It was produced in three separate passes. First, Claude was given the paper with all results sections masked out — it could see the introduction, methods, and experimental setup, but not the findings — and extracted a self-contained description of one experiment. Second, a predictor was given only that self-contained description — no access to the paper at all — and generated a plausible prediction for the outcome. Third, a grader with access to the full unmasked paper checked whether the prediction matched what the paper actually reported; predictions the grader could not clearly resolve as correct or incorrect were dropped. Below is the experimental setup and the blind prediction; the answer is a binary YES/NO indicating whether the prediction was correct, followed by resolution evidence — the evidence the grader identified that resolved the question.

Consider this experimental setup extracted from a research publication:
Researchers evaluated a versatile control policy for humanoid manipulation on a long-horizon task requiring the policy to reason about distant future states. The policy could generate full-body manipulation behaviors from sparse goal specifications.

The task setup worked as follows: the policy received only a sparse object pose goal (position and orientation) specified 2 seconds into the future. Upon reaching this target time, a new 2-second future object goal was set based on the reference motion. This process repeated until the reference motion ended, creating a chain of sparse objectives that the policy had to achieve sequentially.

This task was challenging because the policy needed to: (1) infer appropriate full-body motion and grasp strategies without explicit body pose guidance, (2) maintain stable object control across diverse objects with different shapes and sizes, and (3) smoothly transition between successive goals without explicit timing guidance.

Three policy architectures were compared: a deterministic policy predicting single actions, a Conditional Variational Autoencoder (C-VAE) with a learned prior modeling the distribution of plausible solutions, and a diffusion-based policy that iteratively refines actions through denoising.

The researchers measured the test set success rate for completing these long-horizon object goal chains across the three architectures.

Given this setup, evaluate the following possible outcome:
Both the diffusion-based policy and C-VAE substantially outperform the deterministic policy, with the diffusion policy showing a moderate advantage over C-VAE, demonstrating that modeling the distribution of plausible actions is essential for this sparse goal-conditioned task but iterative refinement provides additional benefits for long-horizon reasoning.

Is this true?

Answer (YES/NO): NO